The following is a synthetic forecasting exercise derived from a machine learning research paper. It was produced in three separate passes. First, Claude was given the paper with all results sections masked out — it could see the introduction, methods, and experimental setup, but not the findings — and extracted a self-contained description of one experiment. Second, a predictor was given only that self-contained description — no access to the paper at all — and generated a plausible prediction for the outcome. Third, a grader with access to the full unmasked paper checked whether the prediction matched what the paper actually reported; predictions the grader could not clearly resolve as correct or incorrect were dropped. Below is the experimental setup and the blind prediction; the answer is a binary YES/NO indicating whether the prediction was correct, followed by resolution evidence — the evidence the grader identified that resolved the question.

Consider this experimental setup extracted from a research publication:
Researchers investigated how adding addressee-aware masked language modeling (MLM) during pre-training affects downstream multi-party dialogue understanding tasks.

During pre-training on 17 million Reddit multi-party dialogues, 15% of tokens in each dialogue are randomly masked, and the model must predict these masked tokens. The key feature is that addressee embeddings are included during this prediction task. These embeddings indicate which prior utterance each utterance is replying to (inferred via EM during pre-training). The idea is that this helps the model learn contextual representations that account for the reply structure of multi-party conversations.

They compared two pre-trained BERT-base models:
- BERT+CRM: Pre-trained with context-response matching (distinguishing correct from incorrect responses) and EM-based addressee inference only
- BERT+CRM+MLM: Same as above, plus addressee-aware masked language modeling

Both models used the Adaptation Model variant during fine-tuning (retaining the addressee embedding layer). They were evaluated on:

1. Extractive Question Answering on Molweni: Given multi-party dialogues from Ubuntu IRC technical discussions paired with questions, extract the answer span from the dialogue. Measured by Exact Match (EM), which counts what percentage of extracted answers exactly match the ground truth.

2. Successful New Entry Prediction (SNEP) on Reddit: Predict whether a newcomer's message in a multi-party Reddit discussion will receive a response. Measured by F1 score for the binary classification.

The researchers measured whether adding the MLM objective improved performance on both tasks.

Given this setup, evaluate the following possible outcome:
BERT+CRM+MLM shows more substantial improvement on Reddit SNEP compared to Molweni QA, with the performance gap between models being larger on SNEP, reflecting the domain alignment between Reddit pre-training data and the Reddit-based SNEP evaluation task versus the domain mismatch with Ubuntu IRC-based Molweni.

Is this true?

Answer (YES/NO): NO